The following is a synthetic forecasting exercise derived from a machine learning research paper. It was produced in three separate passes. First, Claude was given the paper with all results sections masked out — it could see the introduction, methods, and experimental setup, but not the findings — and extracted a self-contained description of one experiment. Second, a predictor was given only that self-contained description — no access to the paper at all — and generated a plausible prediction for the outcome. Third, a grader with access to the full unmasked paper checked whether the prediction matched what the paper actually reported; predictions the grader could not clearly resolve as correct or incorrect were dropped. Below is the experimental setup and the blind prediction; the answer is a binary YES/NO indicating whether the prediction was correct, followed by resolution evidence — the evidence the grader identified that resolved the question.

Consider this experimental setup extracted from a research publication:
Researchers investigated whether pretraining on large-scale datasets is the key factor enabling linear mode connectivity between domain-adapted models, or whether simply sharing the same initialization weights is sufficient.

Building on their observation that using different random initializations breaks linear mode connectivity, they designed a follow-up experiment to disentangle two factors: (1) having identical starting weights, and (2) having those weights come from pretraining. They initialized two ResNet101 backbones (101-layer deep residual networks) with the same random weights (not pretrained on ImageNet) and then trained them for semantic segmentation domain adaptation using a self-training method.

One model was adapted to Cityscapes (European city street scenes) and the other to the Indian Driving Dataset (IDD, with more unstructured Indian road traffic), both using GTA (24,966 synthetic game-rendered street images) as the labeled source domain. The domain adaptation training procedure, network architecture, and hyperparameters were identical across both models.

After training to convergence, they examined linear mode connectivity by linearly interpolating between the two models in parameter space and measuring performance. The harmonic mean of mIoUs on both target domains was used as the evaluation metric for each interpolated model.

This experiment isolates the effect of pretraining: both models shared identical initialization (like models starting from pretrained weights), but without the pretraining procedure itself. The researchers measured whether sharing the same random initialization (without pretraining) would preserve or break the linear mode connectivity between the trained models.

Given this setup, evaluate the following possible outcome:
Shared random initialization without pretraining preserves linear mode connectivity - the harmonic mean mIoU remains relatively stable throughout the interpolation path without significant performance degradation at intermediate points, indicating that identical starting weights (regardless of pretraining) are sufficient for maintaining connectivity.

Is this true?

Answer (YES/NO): NO